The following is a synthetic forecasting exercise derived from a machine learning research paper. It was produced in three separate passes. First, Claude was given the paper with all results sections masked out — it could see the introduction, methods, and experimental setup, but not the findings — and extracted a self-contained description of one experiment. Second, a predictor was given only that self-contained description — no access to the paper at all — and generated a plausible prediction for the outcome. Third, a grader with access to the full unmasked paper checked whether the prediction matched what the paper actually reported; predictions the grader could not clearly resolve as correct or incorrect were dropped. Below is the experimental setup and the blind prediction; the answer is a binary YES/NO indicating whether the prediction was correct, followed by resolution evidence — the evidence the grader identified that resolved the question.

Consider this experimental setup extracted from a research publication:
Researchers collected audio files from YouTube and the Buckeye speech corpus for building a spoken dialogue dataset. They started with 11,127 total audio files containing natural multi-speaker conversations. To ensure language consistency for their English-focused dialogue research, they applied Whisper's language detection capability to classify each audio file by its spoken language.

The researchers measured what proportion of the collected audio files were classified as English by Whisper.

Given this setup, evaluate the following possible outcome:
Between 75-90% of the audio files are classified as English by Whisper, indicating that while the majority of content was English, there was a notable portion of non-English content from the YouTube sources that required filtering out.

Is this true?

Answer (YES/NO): NO